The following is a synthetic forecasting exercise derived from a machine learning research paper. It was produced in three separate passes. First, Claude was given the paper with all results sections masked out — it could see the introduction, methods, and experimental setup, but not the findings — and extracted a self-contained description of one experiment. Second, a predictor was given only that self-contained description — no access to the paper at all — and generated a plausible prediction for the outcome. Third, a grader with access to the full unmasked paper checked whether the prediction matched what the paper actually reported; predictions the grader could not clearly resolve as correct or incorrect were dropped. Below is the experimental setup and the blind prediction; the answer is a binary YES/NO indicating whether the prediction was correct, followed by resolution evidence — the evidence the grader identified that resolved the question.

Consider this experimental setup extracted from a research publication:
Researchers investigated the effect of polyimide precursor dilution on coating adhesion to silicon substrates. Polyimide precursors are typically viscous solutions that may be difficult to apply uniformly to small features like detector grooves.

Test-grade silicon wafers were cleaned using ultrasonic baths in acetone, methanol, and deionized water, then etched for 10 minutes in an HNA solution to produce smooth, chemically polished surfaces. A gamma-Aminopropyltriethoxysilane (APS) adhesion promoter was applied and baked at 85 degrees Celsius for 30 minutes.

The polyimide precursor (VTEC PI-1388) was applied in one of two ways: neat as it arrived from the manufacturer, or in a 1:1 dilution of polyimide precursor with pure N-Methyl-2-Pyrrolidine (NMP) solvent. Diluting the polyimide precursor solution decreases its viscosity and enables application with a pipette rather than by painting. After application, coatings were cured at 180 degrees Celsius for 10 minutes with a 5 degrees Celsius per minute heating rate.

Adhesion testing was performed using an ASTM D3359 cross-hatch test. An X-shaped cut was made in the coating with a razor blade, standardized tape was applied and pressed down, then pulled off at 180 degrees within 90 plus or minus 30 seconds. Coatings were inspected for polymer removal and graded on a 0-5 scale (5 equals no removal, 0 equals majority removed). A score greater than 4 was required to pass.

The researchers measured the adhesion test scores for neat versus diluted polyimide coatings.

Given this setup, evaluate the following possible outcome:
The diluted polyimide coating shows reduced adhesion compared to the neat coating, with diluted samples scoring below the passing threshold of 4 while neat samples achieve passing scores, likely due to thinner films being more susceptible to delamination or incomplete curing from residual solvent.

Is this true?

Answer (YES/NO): NO